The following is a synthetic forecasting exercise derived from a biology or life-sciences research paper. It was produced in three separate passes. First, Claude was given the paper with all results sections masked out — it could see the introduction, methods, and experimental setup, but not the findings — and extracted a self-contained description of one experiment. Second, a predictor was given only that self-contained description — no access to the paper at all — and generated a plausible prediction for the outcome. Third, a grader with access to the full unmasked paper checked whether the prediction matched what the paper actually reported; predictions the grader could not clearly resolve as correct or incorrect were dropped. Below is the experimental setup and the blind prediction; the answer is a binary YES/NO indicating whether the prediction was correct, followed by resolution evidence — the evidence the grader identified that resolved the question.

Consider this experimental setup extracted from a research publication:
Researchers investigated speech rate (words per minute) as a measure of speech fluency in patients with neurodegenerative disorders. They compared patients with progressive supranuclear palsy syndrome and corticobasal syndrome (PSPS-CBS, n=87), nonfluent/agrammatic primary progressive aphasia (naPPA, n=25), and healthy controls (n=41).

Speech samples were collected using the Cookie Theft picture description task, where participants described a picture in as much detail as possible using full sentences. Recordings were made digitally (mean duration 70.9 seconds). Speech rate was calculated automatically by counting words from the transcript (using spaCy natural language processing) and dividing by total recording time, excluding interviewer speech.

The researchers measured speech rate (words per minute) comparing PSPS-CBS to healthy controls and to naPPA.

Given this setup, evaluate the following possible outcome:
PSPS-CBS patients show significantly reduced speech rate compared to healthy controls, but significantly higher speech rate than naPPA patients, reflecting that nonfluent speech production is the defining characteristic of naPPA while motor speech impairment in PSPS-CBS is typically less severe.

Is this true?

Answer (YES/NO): YES